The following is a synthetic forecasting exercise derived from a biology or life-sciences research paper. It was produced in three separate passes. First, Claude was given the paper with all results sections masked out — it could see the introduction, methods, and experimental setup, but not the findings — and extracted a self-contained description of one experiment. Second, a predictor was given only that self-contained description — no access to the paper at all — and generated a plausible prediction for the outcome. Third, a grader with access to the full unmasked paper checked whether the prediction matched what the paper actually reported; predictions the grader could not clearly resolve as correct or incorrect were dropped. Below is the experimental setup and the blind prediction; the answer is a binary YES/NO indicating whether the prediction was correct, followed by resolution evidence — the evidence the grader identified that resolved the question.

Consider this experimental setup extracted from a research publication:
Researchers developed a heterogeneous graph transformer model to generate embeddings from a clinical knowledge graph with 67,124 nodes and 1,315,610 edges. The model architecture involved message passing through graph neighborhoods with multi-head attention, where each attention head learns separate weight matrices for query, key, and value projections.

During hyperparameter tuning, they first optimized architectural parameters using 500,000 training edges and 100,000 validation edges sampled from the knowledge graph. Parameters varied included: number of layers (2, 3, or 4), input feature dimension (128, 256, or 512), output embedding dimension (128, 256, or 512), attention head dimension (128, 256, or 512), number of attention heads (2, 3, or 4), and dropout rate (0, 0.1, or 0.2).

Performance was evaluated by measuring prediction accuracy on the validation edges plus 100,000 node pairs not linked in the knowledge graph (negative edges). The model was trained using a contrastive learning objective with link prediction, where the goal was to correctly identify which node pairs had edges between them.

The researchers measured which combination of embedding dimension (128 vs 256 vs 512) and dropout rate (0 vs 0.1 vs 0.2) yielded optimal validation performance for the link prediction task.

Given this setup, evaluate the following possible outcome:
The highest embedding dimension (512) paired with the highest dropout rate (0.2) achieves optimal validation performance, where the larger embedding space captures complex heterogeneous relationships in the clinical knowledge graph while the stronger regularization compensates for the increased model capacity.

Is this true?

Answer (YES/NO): NO